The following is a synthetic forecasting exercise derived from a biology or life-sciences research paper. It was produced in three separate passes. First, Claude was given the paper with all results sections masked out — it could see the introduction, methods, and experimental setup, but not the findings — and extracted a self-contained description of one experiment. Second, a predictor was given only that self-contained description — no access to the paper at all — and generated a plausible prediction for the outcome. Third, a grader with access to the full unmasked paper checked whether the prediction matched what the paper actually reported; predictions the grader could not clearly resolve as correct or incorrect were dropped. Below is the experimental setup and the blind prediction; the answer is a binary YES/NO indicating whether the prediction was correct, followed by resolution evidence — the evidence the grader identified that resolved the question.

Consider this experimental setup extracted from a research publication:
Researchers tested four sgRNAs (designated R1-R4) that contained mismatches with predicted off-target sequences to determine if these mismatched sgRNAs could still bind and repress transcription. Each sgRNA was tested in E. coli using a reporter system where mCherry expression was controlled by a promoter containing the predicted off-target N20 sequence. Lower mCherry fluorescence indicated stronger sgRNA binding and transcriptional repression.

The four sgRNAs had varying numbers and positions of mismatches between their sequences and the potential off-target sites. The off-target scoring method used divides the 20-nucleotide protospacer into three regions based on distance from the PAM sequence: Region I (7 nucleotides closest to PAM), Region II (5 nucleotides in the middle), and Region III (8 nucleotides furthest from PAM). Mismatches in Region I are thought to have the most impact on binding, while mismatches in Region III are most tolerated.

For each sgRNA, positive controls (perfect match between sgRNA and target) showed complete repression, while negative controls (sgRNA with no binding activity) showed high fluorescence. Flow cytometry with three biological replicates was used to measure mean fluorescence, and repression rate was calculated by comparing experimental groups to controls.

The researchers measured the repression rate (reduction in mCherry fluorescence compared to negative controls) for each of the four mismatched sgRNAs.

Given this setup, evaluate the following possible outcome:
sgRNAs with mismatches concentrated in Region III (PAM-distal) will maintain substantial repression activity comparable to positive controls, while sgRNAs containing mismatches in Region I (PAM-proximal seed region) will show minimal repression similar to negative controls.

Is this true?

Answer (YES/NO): NO